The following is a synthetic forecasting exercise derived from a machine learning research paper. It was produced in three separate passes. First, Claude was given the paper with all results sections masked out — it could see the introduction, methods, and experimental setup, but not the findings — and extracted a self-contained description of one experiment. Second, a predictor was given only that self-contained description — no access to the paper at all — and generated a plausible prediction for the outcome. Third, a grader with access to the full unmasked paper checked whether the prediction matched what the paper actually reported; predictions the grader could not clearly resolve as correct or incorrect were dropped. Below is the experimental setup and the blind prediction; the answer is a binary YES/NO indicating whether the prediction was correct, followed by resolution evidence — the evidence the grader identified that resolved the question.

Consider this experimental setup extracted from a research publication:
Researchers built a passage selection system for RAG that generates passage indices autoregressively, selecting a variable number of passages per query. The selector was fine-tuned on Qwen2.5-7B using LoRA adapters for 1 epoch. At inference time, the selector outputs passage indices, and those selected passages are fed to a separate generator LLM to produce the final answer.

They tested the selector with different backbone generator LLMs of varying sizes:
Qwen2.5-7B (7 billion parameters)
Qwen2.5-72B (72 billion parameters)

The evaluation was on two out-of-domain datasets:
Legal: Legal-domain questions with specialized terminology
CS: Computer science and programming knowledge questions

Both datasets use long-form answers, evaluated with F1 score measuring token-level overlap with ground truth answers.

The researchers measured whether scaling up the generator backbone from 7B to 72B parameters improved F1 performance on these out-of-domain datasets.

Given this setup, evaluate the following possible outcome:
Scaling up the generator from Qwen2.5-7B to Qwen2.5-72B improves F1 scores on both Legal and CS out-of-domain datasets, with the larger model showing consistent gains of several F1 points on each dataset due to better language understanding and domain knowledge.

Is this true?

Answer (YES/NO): NO